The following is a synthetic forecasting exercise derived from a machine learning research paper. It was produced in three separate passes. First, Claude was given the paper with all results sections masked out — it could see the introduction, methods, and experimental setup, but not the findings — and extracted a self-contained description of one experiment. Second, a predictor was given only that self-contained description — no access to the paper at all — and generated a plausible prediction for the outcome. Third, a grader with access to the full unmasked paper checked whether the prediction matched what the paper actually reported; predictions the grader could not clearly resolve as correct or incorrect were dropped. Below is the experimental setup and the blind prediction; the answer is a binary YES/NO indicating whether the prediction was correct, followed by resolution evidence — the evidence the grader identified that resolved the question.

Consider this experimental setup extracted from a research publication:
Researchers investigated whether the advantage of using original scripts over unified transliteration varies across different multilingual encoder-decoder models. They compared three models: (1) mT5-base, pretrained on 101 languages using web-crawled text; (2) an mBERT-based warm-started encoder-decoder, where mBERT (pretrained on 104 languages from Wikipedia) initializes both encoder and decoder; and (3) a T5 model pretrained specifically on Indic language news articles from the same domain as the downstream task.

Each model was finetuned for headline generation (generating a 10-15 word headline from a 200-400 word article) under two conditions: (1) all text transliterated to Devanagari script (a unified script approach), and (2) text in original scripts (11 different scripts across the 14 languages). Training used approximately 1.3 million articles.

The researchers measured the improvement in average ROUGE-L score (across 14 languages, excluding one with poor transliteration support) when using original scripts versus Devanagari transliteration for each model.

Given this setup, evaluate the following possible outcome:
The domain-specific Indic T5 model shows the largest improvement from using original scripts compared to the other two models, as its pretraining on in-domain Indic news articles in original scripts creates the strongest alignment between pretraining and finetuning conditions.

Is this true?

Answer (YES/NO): YES